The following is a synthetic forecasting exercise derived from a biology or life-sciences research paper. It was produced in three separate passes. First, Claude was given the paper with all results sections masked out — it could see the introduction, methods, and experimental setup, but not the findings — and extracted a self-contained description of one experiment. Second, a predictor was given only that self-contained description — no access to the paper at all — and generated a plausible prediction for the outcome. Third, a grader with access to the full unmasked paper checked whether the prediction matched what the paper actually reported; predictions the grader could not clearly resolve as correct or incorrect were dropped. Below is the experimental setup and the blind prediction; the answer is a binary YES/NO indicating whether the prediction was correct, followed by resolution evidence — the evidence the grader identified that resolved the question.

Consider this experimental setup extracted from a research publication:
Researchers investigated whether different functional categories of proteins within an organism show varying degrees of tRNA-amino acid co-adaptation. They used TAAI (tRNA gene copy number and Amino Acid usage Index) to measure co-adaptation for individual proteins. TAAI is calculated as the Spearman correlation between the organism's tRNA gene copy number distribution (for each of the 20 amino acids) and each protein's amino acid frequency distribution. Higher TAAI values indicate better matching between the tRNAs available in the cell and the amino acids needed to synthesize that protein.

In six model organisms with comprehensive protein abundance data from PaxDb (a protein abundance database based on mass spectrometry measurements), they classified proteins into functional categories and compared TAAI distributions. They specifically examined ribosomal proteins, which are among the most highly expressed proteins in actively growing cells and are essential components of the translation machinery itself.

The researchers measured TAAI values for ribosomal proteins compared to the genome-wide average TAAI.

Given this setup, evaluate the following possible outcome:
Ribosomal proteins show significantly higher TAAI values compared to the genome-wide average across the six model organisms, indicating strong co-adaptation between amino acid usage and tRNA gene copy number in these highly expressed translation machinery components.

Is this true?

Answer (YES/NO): YES